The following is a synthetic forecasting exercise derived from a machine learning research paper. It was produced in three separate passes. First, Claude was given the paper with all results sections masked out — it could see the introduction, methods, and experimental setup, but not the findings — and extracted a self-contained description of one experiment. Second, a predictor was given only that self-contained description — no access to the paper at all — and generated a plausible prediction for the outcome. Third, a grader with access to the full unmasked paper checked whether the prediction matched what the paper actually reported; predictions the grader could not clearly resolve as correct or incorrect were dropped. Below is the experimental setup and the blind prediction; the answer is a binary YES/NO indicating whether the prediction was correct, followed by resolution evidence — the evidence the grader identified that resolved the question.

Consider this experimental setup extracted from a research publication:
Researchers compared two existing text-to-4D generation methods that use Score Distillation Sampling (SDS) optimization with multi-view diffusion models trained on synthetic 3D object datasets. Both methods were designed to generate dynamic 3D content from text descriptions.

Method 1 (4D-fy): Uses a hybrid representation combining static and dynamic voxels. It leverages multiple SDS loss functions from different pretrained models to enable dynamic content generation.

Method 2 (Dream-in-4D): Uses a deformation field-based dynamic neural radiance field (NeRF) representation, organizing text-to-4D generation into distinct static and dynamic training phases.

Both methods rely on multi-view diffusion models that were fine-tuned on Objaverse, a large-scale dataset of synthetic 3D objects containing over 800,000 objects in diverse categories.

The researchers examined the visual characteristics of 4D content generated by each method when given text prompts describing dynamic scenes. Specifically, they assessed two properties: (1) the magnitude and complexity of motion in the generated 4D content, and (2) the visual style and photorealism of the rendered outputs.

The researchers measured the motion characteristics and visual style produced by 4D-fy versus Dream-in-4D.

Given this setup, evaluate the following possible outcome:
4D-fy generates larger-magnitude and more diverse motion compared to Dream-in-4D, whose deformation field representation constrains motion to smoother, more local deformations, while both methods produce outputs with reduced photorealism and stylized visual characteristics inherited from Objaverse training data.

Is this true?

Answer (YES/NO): NO